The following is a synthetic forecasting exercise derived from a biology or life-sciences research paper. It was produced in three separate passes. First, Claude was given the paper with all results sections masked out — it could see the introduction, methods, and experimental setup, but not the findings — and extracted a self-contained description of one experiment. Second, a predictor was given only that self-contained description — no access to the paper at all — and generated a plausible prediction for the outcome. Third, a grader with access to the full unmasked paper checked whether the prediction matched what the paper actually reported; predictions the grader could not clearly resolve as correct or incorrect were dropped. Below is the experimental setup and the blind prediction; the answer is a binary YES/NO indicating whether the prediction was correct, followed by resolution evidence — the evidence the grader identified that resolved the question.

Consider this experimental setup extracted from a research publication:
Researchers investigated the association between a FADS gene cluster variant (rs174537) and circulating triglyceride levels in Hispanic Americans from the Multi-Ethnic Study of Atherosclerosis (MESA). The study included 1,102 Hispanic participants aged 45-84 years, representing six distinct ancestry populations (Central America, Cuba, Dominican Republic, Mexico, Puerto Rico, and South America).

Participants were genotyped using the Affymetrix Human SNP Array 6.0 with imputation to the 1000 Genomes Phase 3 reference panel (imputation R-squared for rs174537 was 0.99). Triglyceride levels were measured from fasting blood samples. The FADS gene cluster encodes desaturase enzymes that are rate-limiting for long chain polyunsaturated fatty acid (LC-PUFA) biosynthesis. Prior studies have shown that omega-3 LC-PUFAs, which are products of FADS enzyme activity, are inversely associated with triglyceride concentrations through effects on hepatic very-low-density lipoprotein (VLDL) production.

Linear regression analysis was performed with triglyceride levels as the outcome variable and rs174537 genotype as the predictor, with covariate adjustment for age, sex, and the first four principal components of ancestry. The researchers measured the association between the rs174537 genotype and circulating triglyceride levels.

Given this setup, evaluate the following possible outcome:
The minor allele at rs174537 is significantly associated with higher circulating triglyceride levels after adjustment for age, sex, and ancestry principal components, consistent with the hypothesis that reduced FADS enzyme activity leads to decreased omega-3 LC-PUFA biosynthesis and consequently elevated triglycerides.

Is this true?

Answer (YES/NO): NO